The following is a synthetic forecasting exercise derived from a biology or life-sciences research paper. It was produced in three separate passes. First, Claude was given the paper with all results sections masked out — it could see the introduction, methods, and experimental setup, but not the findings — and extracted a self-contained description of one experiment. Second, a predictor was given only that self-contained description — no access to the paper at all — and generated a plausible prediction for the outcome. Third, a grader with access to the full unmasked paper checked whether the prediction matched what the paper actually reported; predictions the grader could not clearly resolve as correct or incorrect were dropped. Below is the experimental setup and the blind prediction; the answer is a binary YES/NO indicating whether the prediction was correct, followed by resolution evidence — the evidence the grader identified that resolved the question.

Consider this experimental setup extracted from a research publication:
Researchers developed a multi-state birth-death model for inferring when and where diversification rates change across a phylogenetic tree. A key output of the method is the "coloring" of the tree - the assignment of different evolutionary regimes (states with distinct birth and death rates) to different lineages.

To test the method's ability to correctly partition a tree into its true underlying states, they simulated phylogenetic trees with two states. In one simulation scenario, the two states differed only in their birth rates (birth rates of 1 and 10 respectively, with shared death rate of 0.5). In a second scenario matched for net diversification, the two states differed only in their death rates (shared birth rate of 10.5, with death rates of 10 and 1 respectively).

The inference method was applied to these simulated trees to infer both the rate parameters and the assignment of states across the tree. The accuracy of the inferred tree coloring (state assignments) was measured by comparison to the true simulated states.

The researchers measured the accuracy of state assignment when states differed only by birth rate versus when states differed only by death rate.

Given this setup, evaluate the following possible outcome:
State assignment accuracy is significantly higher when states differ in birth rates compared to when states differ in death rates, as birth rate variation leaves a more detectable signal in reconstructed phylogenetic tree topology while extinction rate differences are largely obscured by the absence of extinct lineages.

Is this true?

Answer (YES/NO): YES